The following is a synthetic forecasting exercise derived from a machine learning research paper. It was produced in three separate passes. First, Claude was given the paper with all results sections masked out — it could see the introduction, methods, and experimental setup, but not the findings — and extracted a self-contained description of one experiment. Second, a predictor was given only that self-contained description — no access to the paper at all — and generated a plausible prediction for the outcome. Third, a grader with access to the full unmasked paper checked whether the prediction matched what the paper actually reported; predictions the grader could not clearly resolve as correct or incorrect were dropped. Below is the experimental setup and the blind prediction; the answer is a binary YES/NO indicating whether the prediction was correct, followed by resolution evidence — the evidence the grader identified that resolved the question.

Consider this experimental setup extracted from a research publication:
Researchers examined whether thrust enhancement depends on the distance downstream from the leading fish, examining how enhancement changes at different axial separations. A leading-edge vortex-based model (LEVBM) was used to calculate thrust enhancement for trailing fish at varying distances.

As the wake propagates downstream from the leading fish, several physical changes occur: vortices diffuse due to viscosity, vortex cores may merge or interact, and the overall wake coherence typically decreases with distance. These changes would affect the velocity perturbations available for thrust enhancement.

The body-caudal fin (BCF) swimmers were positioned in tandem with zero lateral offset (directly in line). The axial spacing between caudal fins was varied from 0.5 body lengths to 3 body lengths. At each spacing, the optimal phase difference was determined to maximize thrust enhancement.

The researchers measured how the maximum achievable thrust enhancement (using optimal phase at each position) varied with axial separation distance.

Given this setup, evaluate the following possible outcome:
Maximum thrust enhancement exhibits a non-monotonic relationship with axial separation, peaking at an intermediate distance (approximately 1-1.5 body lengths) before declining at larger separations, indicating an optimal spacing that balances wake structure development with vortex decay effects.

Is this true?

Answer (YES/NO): NO